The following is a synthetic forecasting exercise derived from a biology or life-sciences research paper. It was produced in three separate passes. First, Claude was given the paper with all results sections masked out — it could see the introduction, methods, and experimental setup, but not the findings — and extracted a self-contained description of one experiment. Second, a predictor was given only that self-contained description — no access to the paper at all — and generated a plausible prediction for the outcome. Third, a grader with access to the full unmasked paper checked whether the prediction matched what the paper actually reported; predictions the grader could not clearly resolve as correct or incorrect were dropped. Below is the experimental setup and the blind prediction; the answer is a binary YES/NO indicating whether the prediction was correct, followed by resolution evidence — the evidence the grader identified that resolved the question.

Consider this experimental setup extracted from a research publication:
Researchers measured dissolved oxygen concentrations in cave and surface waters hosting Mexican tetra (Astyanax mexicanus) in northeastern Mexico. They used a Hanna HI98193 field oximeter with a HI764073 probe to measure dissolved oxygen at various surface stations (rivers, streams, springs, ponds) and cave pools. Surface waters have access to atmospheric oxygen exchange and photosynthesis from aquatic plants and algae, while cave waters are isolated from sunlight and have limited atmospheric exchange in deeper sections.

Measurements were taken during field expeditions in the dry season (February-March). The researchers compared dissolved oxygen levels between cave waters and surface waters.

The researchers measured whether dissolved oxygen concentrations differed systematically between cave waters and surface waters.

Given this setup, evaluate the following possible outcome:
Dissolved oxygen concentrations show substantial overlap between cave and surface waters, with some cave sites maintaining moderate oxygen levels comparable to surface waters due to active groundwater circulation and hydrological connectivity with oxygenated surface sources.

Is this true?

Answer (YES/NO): NO